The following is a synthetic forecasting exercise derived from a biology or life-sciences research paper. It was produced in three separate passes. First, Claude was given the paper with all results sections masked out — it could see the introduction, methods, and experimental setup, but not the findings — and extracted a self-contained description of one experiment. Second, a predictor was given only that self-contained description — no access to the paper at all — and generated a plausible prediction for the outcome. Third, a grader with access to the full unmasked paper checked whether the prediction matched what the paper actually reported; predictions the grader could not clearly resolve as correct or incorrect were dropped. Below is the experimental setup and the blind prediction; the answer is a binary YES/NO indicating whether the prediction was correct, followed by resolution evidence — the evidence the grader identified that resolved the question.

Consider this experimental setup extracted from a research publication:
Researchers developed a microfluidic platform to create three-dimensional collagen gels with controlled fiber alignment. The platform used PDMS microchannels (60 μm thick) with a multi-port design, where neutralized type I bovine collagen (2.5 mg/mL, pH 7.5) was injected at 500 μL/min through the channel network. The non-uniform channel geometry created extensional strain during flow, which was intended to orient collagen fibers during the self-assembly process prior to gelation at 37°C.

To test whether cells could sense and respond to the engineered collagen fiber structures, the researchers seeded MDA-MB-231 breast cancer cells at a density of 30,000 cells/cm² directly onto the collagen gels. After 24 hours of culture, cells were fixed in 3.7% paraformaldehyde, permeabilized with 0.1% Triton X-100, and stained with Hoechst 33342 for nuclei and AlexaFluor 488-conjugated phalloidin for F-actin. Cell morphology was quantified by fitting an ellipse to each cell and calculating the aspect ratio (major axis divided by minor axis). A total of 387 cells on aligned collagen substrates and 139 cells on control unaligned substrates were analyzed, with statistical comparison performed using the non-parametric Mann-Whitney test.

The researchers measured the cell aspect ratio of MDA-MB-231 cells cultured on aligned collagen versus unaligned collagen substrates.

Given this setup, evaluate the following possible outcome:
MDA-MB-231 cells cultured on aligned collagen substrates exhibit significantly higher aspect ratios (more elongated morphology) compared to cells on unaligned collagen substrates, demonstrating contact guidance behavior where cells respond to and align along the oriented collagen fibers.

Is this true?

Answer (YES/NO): YES